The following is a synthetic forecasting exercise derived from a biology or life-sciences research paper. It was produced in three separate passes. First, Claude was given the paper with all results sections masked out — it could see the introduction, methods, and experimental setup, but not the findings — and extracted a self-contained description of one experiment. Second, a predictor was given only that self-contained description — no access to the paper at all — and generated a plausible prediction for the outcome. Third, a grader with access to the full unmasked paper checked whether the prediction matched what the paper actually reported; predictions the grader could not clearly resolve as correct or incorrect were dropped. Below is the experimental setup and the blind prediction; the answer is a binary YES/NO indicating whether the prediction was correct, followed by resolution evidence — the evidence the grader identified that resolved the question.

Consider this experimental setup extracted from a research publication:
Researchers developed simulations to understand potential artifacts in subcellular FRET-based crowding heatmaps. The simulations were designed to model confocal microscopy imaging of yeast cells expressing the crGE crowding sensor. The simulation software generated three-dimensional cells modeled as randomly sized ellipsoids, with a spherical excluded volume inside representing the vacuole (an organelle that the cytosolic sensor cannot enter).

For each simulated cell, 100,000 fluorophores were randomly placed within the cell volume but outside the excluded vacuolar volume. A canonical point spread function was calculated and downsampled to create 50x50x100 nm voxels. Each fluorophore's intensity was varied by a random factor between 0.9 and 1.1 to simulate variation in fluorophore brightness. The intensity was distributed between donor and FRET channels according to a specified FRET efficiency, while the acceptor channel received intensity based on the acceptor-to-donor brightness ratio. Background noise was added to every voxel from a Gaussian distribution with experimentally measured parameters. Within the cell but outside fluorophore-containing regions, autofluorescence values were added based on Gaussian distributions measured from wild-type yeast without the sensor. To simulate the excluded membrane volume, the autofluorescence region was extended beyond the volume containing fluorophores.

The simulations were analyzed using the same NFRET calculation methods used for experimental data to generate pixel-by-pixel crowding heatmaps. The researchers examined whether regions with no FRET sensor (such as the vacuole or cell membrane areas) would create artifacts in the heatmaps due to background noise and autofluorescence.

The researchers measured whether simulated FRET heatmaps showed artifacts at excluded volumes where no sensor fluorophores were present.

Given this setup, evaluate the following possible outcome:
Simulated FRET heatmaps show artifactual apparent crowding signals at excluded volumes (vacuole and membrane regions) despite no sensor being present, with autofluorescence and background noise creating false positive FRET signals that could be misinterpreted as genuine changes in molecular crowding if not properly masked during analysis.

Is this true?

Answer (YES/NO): YES